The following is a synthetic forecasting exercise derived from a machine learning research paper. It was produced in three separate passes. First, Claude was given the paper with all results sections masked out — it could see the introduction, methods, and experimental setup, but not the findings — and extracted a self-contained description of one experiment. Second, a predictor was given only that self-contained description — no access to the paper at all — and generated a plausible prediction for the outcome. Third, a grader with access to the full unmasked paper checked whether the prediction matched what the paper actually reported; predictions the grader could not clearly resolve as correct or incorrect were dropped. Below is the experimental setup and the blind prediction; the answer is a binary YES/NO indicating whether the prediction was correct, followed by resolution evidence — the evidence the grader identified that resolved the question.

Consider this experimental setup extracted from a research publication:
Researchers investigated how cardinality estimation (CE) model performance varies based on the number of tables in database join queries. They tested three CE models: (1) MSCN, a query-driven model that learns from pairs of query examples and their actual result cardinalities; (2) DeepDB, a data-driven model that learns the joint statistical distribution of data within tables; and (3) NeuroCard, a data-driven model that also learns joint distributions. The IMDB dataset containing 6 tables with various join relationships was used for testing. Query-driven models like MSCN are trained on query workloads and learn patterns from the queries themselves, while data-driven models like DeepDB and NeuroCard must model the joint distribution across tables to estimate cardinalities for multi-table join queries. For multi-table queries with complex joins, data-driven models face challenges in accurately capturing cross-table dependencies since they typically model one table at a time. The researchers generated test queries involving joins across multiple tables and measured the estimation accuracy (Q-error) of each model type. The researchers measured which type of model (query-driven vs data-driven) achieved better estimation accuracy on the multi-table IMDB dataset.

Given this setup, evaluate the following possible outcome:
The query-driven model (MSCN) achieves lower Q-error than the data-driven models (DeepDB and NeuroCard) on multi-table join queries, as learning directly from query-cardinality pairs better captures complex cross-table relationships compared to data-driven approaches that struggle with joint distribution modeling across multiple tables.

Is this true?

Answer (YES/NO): YES